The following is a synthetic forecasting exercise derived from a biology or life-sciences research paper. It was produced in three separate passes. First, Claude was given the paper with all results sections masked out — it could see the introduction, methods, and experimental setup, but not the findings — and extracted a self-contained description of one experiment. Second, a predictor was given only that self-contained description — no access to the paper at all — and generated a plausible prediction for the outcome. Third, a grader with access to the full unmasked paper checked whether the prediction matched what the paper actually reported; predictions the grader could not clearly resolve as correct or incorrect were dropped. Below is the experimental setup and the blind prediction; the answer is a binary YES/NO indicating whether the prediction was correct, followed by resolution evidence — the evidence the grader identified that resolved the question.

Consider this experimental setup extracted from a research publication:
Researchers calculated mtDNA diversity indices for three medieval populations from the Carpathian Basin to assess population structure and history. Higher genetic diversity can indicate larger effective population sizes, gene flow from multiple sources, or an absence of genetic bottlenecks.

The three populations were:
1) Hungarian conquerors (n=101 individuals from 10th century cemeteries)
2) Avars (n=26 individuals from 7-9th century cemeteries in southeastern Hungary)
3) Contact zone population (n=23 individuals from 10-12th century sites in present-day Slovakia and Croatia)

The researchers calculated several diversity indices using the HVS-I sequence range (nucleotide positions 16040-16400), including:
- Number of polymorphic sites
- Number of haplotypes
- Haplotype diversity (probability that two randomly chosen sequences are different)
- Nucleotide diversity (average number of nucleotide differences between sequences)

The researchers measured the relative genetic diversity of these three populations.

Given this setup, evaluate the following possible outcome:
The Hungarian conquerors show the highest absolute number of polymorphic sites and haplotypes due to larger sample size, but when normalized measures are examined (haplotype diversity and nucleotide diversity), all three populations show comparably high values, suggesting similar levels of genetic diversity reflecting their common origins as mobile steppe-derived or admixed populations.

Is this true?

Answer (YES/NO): NO